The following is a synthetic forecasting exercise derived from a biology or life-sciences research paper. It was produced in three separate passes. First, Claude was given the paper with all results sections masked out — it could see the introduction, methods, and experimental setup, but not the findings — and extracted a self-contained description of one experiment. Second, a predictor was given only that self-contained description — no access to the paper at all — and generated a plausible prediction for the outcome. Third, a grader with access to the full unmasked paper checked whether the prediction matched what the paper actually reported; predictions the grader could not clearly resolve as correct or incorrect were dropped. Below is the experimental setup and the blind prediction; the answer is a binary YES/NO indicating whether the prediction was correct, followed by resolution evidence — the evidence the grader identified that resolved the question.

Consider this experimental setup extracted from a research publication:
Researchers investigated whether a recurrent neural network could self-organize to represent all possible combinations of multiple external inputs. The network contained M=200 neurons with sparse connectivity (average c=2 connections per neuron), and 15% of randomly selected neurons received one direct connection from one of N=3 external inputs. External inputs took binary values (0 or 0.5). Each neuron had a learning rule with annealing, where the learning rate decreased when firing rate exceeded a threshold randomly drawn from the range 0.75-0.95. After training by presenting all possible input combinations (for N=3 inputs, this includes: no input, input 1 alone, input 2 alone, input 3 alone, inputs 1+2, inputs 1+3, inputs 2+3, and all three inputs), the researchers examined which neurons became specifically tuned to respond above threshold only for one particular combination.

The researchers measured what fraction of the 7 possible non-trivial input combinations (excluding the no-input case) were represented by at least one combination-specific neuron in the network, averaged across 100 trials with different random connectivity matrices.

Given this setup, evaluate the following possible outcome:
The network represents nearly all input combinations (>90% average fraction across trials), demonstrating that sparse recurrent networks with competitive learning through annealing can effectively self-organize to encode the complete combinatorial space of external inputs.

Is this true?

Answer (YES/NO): YES